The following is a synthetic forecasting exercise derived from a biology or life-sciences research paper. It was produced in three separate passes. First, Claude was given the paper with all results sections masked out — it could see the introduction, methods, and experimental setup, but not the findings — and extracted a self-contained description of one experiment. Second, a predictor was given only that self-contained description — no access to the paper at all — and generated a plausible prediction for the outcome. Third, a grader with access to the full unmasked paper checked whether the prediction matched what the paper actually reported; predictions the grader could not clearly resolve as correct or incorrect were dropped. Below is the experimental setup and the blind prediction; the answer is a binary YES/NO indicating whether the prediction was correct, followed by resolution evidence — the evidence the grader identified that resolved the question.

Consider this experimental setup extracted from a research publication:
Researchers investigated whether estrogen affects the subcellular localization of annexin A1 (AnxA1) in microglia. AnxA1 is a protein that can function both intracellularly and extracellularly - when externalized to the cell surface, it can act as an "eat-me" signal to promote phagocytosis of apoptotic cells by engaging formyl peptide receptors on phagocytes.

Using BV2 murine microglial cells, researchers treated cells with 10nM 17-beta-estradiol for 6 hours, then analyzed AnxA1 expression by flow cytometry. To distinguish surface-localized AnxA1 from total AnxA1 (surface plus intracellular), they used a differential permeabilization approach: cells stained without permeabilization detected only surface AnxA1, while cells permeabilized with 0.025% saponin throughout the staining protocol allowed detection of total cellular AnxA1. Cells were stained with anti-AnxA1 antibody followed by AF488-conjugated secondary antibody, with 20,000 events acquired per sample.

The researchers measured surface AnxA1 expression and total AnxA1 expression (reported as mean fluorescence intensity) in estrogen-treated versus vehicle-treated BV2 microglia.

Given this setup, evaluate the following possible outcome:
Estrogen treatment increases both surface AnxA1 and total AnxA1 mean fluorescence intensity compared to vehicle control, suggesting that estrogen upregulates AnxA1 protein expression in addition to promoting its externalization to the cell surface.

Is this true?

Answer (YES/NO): NO